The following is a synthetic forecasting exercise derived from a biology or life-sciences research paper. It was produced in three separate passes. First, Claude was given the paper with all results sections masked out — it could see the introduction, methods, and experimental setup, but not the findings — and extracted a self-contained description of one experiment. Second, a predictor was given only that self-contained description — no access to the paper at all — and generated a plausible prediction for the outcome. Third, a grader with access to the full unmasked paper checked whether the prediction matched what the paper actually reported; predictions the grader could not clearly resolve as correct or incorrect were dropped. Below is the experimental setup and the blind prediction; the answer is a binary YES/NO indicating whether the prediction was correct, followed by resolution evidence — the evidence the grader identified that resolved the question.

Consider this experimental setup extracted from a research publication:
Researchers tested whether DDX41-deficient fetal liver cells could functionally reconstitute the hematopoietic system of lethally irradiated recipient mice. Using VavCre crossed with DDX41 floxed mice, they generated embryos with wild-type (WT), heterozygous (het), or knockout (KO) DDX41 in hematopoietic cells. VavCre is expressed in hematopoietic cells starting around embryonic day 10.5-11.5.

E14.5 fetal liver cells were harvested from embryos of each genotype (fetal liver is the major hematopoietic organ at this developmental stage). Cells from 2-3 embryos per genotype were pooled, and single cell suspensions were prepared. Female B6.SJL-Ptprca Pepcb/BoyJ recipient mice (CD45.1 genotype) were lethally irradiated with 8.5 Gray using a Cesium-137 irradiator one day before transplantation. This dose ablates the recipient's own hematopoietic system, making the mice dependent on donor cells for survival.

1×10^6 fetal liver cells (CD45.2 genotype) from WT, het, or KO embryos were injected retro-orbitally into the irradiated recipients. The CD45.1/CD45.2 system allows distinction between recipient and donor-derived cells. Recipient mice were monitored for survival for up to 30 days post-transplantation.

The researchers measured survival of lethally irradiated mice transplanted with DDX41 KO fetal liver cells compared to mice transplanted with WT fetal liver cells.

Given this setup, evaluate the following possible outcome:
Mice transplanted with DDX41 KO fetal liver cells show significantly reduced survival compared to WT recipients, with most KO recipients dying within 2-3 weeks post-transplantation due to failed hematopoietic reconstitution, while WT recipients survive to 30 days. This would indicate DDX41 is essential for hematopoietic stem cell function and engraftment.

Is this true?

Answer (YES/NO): YES